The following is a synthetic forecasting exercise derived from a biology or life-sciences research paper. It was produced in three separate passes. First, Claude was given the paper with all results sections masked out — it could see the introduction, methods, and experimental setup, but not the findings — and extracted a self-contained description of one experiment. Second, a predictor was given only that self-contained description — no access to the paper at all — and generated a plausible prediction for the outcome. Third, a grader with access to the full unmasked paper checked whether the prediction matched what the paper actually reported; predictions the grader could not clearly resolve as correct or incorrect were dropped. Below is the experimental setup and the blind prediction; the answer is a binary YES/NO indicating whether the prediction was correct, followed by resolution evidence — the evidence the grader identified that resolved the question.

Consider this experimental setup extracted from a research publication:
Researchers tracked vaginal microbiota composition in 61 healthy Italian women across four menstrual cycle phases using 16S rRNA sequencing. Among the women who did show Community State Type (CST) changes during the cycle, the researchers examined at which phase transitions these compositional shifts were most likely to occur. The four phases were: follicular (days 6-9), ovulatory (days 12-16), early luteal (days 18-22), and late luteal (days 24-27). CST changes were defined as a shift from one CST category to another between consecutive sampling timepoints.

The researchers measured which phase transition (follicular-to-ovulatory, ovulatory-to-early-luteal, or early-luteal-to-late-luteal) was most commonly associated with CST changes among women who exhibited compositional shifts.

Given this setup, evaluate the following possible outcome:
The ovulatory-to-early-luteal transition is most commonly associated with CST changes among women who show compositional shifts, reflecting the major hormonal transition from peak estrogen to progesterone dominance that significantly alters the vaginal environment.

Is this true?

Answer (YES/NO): NO